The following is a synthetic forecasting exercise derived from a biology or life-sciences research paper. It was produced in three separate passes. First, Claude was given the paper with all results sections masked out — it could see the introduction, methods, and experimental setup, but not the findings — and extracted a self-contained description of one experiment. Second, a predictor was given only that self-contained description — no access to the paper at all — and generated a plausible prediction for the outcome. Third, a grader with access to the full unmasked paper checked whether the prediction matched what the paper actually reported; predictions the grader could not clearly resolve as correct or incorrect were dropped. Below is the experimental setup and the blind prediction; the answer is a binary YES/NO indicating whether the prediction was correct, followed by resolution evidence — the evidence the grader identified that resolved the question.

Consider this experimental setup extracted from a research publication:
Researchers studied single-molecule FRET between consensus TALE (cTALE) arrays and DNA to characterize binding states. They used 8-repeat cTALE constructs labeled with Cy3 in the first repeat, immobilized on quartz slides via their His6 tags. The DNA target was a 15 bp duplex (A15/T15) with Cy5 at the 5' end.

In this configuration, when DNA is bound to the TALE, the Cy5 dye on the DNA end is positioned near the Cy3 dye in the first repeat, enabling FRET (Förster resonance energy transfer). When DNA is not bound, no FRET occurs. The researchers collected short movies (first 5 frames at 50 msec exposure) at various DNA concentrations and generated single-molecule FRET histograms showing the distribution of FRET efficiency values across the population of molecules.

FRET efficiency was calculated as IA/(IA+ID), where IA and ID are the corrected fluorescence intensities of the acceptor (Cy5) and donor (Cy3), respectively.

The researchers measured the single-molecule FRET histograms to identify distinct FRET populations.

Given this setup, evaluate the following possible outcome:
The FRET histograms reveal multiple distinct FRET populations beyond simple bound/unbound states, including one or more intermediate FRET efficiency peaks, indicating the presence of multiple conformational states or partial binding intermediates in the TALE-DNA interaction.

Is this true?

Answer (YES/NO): NO